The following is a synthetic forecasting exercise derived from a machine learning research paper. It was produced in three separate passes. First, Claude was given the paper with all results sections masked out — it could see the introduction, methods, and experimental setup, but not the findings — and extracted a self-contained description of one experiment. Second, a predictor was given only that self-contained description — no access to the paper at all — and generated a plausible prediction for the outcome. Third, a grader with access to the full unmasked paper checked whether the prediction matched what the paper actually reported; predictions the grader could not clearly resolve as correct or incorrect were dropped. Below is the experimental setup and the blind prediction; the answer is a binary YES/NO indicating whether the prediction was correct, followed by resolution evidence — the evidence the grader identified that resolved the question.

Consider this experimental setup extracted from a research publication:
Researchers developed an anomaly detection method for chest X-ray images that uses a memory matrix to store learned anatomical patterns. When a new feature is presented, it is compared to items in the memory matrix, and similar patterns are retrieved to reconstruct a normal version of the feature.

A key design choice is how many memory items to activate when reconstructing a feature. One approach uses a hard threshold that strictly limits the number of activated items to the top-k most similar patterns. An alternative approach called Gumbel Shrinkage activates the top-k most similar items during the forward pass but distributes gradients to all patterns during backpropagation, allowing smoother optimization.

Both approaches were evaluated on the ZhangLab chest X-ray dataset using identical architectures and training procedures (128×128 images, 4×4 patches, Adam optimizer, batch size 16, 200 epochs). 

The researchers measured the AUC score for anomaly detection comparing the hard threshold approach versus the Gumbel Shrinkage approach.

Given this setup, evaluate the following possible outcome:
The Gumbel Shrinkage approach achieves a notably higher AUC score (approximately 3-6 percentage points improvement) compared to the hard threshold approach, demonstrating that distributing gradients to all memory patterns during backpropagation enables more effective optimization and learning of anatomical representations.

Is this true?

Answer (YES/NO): YES